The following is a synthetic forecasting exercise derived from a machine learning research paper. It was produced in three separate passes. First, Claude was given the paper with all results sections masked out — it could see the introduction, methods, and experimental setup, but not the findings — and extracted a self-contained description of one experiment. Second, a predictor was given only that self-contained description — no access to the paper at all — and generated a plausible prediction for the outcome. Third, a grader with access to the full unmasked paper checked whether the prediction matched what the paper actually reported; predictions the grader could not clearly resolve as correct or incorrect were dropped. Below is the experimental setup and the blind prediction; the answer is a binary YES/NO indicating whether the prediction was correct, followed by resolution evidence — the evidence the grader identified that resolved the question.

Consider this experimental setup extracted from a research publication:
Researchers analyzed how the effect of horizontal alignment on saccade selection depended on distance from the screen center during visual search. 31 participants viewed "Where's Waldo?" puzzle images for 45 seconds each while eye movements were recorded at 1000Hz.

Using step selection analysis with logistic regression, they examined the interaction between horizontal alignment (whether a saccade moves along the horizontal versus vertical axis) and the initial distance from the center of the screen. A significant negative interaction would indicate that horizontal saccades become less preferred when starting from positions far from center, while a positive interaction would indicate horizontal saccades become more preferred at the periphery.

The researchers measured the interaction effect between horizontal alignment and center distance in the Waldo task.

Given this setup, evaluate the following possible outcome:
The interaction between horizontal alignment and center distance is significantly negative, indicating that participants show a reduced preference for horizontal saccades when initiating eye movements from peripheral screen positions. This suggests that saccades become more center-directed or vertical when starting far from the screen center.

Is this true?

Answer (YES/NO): YES